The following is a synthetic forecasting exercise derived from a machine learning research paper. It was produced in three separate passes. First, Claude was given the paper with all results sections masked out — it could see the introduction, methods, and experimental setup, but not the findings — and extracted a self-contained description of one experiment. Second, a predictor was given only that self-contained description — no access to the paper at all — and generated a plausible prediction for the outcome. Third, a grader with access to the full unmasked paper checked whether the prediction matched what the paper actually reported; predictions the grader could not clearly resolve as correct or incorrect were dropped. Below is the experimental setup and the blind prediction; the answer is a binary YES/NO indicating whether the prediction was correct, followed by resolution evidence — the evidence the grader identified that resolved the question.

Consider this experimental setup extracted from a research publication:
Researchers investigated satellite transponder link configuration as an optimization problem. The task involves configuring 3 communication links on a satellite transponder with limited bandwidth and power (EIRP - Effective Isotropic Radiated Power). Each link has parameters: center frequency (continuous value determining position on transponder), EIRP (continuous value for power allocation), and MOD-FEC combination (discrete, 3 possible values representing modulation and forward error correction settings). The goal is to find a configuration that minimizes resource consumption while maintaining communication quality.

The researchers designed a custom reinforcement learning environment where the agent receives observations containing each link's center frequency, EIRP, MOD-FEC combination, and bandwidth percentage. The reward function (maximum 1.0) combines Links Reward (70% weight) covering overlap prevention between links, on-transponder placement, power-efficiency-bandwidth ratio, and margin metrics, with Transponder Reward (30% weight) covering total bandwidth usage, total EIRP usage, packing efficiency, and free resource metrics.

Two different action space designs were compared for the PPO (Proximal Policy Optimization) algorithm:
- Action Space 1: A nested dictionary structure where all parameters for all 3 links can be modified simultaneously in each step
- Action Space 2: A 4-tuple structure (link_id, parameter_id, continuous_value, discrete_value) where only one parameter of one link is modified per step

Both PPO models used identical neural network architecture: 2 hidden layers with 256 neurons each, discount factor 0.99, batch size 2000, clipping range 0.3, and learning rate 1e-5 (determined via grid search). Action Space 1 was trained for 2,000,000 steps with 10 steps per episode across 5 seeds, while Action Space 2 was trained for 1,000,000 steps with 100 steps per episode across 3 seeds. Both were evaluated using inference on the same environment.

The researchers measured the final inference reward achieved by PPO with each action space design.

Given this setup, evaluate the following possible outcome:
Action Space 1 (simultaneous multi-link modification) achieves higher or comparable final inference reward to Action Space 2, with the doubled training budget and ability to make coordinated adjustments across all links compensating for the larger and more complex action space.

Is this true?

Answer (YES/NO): YES